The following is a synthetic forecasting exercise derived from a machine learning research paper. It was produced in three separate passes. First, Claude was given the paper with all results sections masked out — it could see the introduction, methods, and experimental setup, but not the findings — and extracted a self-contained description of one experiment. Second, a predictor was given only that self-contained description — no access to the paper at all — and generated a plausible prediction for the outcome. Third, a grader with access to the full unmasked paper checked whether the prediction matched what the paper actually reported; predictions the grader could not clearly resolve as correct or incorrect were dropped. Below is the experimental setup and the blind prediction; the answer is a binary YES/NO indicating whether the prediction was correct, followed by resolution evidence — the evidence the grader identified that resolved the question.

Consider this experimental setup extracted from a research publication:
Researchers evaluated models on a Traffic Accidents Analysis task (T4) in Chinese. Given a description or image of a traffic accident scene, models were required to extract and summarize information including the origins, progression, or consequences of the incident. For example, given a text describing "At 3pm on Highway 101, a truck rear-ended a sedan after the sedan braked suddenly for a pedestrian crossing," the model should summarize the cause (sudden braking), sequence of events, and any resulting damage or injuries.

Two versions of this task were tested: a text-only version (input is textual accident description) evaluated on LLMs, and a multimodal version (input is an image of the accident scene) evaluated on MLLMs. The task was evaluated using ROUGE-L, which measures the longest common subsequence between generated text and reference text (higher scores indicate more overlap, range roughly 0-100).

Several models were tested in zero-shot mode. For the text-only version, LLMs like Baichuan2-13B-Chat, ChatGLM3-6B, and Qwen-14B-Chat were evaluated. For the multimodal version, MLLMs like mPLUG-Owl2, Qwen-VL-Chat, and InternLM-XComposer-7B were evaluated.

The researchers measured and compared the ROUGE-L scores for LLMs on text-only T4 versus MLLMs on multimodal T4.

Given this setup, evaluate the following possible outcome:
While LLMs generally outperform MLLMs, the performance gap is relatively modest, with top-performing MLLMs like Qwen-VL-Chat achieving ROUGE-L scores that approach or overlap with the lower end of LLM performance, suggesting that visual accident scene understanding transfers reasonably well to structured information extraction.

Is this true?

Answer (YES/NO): NO